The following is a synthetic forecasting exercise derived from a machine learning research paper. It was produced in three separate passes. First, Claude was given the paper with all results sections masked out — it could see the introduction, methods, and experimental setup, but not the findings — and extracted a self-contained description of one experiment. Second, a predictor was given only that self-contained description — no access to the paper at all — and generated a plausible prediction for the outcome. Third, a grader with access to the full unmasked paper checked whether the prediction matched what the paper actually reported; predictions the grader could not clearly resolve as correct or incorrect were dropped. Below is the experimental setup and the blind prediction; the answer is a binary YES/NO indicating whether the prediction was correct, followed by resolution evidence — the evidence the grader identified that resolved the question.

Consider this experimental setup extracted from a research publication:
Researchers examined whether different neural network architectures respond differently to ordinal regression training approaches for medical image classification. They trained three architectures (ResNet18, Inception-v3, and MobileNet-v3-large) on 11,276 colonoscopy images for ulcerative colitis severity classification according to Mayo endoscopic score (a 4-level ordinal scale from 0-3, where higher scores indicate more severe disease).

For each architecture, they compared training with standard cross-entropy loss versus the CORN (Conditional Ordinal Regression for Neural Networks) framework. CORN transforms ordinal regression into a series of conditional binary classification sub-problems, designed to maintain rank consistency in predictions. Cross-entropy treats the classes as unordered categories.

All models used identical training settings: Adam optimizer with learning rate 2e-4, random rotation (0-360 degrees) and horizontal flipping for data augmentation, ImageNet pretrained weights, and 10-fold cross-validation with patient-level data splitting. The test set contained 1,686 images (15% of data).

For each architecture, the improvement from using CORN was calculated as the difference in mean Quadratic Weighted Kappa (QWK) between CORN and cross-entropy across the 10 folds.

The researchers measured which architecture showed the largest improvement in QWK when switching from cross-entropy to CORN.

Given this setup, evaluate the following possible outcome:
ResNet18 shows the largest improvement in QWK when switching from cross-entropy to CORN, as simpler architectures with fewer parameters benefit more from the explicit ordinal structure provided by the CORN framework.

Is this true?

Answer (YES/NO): NO